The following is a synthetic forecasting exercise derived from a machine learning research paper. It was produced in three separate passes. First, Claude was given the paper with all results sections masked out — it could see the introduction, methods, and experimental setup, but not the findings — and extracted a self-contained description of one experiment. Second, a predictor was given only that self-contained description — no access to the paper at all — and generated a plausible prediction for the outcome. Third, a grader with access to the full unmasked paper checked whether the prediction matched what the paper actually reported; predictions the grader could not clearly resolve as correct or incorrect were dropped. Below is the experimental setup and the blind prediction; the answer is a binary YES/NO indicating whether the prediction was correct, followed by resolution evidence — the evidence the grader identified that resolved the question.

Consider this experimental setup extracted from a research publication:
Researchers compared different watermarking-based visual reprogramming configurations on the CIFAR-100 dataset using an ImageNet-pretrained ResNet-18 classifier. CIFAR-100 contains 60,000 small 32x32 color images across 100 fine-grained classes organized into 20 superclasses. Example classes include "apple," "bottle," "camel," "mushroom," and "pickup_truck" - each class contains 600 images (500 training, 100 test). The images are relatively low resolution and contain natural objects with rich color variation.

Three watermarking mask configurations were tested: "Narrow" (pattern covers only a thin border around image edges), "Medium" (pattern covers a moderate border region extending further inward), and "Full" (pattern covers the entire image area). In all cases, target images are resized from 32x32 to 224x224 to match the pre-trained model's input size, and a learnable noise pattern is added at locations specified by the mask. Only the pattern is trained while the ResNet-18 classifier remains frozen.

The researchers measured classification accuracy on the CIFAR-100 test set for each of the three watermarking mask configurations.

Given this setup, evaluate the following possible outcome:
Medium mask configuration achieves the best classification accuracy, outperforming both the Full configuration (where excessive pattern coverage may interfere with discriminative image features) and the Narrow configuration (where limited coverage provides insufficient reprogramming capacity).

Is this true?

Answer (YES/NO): NO